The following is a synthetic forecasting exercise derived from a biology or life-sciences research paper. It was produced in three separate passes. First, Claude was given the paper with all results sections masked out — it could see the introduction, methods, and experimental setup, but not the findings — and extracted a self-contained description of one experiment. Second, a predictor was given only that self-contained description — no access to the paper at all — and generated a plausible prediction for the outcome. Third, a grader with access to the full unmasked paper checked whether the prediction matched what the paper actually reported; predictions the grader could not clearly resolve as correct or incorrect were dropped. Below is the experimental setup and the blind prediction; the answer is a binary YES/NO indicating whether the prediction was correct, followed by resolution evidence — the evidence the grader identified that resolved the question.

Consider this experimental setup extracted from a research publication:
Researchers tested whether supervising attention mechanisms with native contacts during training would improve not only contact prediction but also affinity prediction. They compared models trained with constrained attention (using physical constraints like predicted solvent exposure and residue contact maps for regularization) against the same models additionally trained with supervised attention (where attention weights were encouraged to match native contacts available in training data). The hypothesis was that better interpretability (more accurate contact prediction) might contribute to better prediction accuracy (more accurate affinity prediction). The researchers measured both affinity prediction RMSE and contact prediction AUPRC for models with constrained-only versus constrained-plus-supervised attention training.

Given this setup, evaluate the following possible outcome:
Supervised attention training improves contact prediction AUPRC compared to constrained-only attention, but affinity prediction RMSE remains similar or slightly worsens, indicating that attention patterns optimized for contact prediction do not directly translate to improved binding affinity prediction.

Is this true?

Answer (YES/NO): NO